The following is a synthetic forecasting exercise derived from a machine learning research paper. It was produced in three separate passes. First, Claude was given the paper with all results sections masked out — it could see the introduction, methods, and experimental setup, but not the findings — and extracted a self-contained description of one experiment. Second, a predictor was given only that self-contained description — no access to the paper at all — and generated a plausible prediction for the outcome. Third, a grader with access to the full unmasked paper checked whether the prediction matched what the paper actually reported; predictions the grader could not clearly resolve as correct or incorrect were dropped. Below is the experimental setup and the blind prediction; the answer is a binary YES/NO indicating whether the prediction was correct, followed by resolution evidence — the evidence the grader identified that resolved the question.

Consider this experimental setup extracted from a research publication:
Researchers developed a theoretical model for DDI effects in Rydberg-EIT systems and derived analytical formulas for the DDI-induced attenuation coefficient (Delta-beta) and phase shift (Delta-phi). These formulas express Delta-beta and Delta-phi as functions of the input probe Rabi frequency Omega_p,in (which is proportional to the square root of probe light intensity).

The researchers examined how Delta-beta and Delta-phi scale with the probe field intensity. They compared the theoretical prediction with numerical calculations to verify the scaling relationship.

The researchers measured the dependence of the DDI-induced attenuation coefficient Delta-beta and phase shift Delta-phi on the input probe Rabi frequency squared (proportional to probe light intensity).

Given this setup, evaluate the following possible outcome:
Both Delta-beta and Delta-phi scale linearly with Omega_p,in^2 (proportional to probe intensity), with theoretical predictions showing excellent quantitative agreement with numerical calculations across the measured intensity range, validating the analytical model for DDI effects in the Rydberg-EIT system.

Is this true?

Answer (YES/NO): NO